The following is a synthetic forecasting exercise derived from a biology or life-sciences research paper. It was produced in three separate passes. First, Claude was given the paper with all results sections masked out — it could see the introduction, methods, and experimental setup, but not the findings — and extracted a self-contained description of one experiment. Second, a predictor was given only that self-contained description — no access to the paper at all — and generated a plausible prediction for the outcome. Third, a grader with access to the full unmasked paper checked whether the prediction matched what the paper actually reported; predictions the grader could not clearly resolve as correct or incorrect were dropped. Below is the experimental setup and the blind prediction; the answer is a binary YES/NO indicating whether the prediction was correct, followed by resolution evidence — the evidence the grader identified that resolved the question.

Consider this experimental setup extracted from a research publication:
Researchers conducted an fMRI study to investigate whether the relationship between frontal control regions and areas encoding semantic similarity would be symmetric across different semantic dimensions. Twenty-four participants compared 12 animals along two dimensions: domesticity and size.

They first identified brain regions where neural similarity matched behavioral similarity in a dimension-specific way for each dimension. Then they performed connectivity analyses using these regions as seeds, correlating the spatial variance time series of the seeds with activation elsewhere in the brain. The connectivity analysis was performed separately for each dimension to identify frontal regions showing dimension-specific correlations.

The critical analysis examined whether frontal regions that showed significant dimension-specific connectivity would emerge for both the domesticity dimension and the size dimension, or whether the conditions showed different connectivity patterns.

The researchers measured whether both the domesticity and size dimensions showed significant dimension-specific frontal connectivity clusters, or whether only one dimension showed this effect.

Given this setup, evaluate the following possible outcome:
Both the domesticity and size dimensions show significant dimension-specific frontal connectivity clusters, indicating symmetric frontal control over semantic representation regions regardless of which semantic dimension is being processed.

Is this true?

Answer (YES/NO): NO